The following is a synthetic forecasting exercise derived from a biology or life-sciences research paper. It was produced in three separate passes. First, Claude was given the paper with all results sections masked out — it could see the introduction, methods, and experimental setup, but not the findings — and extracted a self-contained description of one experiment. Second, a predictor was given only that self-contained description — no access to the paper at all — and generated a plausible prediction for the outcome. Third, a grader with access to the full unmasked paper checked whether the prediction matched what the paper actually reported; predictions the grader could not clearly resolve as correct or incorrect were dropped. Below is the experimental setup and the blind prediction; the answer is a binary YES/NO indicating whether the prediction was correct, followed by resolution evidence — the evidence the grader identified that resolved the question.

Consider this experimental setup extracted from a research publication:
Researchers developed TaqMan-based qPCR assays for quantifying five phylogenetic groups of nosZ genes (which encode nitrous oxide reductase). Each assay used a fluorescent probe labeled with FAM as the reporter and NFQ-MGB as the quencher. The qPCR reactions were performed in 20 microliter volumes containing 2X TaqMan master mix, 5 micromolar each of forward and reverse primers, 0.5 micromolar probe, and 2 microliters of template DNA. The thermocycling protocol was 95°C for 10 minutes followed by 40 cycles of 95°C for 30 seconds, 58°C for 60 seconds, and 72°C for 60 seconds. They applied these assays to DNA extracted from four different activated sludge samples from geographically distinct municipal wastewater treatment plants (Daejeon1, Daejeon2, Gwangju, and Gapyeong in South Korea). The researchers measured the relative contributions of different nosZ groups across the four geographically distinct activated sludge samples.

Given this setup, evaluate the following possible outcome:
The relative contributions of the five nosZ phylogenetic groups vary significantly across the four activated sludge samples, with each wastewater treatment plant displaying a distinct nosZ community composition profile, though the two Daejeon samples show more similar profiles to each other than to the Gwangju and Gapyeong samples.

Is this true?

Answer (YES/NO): NO